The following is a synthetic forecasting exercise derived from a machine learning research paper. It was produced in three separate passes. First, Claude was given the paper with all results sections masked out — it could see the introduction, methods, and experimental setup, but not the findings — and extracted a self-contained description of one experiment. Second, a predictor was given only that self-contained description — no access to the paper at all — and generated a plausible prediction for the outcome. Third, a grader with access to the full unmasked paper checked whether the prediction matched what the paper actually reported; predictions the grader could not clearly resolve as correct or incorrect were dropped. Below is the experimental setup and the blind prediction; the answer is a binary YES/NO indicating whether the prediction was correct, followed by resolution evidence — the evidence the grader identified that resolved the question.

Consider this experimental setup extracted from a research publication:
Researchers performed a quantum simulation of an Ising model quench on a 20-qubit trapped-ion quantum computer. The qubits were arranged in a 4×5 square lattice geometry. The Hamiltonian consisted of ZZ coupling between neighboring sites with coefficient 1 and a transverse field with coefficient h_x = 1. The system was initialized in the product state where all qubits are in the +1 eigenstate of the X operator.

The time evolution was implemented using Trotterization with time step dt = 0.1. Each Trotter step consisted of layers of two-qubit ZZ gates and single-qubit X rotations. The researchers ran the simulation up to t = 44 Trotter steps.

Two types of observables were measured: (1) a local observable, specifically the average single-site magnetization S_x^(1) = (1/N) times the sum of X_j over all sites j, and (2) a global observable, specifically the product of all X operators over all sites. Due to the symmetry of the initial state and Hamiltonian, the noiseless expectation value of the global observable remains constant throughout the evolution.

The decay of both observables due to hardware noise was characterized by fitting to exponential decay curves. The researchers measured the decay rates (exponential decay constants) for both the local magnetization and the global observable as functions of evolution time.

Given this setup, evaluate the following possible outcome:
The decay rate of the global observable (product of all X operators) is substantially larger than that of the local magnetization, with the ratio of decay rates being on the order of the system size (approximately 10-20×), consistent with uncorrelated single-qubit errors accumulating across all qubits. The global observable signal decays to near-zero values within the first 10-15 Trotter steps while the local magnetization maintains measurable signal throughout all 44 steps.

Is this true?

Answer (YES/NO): NO